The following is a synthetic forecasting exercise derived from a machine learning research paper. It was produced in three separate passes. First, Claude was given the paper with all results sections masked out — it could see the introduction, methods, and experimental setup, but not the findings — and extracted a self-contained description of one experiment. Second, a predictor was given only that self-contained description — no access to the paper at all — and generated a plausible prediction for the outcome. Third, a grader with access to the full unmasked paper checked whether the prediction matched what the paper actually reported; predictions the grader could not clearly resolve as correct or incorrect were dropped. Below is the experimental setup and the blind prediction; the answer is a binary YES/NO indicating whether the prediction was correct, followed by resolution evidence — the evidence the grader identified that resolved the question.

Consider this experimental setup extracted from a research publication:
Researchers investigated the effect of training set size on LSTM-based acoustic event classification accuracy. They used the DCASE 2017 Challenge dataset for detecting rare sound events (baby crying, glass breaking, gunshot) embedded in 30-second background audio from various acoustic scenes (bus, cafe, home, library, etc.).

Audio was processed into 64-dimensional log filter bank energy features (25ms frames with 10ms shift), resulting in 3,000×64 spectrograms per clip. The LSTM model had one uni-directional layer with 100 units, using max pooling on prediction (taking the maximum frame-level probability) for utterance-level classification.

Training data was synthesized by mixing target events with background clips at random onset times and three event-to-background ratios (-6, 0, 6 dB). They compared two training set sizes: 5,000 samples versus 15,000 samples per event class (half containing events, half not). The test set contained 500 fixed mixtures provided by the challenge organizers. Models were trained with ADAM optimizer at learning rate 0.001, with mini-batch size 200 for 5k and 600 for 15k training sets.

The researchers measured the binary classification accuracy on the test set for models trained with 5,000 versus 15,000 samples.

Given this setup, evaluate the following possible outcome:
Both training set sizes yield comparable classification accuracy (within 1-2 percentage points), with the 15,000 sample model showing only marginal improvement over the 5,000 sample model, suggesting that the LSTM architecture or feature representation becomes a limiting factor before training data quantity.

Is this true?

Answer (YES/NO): NO